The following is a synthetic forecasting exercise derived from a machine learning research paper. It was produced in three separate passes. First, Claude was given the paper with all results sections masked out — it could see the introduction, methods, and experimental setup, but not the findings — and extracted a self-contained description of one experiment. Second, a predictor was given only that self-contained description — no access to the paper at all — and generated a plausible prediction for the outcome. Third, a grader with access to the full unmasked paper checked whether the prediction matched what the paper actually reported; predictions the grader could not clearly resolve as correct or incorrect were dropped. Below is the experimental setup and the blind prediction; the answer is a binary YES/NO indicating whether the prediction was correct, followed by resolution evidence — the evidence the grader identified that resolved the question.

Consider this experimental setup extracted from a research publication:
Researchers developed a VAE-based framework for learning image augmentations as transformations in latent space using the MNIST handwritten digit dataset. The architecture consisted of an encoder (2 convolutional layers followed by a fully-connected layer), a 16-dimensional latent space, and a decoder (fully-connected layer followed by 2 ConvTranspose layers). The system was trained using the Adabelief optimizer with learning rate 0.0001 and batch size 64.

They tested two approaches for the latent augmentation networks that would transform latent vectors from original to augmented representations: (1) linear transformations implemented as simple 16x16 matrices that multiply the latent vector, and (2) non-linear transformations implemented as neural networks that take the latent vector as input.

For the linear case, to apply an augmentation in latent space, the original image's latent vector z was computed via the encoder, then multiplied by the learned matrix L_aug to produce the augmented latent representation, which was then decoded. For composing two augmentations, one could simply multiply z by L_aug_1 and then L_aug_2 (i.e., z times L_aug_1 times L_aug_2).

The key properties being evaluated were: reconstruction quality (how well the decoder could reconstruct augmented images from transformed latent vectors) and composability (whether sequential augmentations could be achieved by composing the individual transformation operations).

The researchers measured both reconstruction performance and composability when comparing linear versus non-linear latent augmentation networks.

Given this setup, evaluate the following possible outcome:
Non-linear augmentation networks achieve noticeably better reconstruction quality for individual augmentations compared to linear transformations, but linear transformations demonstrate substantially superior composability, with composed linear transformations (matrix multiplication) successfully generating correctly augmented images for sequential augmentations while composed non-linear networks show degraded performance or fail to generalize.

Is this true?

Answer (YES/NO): NO